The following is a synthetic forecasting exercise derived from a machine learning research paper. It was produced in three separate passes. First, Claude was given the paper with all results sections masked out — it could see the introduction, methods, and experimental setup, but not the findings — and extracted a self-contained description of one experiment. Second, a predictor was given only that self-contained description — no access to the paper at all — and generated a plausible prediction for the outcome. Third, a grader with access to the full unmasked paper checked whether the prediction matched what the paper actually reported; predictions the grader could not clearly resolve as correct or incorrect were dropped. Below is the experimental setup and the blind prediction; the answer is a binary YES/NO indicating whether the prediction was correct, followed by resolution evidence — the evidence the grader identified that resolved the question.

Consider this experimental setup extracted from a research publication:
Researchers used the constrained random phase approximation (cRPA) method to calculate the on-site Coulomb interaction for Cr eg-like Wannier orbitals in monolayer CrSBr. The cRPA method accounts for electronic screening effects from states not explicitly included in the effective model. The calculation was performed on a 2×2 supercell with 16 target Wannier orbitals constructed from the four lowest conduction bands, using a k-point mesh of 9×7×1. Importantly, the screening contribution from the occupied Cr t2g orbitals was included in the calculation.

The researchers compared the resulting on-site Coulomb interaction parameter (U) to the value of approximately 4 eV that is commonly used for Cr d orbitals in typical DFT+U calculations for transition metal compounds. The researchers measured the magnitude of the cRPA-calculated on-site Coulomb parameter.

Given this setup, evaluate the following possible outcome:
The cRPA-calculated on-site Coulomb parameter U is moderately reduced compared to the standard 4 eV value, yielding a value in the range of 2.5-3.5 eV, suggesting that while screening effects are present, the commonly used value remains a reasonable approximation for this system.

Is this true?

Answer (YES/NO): NO